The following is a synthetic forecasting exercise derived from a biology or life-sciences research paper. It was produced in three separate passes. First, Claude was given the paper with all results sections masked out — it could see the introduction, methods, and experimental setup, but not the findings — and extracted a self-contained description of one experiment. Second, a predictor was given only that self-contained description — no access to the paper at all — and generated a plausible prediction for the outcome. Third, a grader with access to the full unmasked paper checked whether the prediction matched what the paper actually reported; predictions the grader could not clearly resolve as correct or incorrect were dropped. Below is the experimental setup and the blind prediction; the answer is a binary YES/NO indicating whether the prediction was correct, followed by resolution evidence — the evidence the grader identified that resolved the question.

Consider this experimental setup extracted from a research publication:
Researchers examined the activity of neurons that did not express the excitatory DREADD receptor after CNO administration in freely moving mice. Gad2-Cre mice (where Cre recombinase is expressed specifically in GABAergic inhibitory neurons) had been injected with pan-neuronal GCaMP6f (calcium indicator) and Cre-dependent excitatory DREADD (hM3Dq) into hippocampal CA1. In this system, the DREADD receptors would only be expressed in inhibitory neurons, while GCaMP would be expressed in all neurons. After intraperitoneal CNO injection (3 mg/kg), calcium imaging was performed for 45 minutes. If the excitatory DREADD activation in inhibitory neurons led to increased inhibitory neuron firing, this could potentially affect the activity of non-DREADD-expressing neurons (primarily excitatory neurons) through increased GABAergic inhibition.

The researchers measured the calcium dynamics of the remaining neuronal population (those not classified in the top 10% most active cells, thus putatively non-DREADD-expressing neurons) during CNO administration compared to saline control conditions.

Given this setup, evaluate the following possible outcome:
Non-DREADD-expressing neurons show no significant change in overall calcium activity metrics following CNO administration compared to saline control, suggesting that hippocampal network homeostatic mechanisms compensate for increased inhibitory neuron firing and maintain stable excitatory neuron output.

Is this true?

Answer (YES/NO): NO